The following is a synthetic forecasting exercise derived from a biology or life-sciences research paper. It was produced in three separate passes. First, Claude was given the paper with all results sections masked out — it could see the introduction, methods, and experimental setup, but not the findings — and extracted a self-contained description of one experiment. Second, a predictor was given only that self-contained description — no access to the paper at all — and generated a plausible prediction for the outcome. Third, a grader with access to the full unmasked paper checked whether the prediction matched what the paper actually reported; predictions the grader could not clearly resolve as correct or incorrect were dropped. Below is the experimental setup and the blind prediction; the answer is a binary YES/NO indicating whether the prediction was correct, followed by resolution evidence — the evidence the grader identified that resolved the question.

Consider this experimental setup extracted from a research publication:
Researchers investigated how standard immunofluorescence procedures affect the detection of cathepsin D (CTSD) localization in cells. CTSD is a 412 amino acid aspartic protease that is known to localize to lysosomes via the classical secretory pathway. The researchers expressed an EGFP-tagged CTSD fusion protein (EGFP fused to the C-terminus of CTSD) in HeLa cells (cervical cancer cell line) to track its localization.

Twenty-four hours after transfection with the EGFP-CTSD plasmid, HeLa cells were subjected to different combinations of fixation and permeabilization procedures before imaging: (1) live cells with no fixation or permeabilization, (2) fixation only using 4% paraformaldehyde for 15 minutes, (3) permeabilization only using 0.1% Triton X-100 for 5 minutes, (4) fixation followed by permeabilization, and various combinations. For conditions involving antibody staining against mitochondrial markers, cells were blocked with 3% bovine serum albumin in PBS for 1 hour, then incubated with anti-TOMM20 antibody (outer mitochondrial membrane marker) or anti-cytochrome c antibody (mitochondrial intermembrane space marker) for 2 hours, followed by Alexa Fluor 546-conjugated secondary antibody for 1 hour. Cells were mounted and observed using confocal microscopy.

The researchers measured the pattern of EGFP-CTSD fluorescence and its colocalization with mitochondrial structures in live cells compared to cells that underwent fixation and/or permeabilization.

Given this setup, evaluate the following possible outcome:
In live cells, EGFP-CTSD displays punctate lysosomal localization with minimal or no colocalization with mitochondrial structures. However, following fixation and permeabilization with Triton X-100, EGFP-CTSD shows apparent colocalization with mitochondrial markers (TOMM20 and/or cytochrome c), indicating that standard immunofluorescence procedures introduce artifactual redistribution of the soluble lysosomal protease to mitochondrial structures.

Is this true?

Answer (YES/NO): NO